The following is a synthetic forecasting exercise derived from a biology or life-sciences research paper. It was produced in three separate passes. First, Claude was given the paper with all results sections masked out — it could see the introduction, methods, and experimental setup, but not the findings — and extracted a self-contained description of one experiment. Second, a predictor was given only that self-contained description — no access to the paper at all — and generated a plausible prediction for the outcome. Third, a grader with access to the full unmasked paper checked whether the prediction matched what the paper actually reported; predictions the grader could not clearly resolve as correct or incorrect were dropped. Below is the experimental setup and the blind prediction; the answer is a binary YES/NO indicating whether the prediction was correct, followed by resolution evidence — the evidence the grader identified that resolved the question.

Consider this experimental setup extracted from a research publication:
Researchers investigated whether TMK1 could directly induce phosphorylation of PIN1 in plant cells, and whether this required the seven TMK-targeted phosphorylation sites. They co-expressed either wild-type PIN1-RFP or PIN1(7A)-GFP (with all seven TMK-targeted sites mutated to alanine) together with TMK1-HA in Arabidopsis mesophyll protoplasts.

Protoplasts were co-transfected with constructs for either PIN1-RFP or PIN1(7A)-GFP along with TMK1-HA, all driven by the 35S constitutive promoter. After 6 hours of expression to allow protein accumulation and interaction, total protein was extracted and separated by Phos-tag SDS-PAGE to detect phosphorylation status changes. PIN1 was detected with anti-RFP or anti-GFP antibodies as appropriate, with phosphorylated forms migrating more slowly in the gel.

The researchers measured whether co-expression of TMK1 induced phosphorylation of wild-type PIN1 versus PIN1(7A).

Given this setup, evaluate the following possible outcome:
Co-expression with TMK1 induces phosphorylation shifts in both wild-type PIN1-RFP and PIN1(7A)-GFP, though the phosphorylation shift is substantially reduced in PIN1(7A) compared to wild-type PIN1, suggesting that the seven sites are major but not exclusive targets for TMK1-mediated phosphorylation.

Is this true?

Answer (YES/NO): NO